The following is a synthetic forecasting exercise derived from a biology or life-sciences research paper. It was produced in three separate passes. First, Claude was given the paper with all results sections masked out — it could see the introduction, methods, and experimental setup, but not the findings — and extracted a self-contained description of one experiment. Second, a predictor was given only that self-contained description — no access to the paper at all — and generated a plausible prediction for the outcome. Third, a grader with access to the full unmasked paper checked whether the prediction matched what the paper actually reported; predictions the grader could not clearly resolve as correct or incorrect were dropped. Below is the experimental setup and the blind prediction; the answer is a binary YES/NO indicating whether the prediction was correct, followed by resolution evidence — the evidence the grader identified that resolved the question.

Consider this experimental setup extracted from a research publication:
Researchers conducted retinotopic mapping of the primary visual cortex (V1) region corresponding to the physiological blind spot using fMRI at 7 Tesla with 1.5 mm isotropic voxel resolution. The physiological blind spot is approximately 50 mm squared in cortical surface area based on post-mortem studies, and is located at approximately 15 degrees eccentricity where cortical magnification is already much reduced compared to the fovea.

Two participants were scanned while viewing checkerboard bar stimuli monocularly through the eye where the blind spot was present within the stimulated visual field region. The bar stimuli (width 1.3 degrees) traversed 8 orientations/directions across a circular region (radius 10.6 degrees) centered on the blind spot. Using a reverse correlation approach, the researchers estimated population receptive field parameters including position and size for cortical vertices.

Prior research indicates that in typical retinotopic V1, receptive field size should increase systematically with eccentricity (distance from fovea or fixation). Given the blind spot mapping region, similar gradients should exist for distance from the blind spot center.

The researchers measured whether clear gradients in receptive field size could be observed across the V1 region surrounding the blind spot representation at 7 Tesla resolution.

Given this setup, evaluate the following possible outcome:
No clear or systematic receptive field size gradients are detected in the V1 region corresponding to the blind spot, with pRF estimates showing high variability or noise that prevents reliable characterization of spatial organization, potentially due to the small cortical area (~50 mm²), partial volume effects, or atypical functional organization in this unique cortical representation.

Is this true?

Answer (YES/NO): NO